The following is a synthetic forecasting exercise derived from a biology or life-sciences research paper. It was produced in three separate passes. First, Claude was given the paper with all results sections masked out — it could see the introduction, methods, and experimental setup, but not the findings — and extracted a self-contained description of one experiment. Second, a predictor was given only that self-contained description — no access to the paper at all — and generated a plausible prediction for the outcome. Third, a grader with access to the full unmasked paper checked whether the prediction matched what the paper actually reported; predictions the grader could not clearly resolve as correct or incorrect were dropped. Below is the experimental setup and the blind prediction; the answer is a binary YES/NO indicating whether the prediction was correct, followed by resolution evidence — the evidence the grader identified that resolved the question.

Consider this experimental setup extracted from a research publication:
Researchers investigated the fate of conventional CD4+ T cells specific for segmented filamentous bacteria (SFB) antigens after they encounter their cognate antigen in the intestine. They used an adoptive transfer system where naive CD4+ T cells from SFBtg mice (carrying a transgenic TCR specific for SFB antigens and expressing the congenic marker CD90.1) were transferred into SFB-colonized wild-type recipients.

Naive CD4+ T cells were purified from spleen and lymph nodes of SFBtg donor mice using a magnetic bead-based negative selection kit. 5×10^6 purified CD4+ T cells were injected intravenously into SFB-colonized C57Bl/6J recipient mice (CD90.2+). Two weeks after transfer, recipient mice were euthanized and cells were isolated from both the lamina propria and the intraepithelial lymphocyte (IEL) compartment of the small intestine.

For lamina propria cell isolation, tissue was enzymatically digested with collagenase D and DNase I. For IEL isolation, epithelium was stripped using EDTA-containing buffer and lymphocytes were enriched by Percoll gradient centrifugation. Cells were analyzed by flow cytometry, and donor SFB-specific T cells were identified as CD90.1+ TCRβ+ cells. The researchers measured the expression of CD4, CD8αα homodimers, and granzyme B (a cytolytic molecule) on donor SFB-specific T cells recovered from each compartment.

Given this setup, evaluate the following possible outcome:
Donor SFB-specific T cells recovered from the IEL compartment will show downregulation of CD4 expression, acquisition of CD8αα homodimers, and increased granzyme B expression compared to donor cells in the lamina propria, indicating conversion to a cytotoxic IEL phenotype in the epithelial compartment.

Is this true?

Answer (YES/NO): NO